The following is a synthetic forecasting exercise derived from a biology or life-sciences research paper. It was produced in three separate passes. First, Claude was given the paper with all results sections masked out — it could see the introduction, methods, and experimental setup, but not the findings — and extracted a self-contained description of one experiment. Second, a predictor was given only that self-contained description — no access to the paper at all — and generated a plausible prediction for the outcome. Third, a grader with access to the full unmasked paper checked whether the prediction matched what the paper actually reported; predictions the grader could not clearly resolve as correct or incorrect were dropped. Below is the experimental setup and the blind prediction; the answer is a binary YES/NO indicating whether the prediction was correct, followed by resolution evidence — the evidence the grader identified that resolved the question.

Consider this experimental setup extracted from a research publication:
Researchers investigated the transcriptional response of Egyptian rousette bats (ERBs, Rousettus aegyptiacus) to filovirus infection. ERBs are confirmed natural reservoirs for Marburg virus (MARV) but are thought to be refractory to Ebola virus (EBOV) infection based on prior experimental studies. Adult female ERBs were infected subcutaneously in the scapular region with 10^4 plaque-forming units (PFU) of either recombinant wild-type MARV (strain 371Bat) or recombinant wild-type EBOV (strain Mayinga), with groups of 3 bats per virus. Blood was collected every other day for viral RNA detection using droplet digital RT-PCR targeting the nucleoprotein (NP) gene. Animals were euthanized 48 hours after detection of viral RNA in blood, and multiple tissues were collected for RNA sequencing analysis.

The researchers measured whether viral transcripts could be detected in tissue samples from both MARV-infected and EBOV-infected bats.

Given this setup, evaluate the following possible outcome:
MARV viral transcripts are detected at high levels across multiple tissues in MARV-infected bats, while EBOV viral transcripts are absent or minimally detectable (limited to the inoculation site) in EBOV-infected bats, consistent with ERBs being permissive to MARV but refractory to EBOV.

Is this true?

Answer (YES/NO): NO